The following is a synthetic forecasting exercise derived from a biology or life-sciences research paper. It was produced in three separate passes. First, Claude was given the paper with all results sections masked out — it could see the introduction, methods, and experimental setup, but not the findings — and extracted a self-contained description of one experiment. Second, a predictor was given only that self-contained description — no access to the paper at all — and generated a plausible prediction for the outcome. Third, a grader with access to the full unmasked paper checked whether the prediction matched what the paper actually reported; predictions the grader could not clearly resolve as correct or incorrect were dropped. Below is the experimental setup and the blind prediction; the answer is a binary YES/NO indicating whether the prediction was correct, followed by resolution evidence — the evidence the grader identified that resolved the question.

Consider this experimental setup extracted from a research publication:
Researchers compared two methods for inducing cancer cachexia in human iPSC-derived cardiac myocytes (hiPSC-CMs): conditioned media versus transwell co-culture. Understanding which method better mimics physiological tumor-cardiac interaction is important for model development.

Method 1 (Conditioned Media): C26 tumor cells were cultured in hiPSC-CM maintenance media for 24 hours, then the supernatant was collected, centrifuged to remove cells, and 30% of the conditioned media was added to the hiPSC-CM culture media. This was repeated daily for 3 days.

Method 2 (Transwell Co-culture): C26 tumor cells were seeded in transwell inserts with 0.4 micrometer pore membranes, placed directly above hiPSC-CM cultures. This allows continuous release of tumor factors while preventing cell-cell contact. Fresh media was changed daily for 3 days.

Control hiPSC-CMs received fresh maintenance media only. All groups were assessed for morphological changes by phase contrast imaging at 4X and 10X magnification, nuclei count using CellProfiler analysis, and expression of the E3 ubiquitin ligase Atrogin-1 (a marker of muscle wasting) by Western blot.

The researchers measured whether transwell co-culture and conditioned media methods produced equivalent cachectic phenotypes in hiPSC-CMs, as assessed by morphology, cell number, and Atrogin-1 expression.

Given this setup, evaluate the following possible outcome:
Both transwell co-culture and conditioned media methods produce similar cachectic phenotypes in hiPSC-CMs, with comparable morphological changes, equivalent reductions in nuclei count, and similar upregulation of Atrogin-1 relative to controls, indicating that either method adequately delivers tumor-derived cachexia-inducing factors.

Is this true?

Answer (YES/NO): NO